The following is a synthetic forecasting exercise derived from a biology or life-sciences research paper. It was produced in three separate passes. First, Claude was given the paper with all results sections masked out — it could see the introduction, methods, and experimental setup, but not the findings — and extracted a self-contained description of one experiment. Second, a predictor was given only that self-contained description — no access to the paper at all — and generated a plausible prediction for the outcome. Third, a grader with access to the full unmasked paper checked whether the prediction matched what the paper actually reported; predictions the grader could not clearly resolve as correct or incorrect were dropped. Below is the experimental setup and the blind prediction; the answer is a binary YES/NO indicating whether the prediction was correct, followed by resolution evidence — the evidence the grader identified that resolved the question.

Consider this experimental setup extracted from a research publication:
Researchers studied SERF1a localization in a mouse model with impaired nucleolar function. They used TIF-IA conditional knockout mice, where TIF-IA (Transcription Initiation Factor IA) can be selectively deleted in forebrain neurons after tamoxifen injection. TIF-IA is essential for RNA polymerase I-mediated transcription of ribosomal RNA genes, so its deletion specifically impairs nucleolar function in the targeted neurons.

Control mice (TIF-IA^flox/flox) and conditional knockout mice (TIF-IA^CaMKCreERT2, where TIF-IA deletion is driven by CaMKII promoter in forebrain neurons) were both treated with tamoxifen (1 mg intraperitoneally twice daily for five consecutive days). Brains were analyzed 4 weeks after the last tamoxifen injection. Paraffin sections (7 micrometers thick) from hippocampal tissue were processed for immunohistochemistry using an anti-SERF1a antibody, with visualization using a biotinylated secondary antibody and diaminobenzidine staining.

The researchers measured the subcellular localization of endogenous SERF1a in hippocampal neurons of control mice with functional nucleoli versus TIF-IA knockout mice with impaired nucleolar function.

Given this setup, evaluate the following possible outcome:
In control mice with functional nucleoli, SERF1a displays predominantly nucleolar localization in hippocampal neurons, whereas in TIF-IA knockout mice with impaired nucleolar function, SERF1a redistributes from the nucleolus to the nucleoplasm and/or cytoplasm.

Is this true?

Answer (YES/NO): YES